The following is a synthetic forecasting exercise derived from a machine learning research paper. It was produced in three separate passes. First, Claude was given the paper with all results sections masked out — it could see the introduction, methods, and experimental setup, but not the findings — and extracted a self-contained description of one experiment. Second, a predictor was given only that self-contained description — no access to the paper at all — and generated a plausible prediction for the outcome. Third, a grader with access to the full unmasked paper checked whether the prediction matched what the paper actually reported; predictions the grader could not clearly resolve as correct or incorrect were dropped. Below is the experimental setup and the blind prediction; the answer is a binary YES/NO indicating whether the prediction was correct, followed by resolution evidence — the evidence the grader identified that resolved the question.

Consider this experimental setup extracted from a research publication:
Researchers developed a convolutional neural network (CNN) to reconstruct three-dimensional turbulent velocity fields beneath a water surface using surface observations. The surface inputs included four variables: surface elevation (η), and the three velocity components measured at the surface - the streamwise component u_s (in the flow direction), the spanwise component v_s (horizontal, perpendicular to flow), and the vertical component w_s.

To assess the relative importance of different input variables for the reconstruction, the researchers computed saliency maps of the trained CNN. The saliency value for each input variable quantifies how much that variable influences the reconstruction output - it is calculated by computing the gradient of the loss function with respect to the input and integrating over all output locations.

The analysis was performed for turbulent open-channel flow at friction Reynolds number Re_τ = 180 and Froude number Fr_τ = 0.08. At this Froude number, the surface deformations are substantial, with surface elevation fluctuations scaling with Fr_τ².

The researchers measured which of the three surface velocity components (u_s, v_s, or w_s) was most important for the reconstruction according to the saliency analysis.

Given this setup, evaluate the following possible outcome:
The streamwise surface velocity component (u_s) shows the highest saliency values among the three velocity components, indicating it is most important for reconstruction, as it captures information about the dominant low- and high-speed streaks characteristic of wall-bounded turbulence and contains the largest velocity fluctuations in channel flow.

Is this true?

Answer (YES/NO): NO